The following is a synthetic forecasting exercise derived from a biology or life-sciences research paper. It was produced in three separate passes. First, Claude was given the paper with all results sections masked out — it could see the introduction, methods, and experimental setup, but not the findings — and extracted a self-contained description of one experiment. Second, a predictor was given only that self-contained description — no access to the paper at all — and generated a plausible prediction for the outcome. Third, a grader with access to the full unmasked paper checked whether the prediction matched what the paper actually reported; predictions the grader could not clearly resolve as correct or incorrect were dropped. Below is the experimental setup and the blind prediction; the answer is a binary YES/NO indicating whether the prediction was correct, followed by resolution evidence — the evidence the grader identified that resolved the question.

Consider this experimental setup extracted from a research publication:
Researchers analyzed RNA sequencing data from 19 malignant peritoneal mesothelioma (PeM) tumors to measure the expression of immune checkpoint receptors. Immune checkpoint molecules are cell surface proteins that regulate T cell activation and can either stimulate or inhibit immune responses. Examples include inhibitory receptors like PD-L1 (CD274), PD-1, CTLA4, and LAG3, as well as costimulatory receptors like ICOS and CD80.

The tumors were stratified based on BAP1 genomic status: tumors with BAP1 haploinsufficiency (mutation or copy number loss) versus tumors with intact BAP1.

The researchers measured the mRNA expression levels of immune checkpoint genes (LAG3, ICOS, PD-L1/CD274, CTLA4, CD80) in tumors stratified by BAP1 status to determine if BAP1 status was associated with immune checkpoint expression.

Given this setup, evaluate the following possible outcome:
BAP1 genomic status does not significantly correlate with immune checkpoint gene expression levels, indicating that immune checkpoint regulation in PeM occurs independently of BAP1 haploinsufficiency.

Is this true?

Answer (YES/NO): NO